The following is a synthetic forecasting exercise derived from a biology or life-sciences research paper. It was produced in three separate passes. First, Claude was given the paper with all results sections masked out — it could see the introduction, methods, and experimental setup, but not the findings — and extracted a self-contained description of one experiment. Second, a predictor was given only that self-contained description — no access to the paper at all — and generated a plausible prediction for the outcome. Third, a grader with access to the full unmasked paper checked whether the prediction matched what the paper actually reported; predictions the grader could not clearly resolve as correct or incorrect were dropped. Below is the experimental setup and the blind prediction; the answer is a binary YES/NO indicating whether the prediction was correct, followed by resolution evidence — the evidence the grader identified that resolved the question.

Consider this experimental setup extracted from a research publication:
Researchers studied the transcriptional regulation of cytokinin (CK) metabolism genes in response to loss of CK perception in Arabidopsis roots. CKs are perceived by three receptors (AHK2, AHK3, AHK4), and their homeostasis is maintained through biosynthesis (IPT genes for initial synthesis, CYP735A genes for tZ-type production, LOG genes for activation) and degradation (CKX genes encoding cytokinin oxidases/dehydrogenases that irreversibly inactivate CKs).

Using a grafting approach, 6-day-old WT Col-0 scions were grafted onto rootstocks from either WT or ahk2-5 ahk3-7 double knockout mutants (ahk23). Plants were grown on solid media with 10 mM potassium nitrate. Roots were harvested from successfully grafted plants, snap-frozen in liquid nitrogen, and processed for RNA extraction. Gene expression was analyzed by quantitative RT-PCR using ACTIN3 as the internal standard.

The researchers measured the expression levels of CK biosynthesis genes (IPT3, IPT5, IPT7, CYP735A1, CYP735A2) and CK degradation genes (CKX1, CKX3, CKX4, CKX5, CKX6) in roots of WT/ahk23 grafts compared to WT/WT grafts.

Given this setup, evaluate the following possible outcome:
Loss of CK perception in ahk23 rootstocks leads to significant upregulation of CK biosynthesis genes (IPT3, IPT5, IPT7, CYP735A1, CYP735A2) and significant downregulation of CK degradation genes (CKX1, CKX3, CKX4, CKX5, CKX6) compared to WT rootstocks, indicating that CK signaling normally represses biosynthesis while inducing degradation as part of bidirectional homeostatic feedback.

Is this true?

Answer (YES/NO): NO